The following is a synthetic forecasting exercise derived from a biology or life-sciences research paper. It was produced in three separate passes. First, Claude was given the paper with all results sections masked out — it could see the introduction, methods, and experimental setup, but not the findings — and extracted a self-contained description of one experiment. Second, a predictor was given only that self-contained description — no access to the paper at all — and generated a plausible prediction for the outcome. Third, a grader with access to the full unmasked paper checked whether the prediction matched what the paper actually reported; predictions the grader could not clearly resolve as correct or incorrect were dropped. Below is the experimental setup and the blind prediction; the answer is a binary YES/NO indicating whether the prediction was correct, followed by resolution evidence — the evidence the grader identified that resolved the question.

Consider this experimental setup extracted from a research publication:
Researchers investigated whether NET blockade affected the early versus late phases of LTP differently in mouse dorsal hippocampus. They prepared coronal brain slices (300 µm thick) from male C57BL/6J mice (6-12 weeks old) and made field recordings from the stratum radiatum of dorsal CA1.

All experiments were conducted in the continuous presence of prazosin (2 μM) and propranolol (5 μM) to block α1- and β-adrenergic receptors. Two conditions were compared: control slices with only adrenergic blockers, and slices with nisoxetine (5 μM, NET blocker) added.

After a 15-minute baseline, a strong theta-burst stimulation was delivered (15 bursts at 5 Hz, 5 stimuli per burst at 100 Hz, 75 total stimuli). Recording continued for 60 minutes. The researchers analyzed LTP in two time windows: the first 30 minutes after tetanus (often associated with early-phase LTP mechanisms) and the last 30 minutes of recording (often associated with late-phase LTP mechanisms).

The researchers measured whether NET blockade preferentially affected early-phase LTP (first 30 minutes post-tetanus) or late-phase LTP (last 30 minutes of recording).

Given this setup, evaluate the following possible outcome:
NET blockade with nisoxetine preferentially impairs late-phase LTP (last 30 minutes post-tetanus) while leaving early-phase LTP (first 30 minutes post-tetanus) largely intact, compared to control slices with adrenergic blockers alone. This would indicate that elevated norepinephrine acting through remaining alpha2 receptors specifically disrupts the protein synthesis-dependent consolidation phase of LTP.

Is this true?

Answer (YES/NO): NO